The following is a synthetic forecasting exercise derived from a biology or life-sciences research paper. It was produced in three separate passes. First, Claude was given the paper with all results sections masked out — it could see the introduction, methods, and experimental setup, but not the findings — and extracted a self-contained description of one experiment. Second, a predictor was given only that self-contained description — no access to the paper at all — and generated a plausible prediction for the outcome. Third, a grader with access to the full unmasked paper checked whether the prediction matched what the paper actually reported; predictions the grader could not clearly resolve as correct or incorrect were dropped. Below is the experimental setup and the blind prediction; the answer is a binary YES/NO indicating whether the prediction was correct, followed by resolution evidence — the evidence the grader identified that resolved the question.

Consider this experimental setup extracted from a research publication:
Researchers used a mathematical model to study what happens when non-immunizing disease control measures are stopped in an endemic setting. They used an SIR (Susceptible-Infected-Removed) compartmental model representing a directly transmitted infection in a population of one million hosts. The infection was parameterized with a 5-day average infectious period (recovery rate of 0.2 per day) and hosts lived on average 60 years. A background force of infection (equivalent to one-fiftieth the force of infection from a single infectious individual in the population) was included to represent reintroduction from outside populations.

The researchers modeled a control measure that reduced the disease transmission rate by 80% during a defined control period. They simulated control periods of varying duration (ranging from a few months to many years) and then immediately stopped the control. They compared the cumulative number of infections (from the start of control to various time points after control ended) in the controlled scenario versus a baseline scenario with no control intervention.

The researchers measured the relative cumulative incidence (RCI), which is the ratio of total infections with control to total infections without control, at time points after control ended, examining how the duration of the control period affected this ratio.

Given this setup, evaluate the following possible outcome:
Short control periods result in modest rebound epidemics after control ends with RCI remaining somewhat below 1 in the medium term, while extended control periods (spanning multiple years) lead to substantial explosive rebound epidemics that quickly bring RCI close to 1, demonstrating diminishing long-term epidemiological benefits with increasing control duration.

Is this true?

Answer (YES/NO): NO